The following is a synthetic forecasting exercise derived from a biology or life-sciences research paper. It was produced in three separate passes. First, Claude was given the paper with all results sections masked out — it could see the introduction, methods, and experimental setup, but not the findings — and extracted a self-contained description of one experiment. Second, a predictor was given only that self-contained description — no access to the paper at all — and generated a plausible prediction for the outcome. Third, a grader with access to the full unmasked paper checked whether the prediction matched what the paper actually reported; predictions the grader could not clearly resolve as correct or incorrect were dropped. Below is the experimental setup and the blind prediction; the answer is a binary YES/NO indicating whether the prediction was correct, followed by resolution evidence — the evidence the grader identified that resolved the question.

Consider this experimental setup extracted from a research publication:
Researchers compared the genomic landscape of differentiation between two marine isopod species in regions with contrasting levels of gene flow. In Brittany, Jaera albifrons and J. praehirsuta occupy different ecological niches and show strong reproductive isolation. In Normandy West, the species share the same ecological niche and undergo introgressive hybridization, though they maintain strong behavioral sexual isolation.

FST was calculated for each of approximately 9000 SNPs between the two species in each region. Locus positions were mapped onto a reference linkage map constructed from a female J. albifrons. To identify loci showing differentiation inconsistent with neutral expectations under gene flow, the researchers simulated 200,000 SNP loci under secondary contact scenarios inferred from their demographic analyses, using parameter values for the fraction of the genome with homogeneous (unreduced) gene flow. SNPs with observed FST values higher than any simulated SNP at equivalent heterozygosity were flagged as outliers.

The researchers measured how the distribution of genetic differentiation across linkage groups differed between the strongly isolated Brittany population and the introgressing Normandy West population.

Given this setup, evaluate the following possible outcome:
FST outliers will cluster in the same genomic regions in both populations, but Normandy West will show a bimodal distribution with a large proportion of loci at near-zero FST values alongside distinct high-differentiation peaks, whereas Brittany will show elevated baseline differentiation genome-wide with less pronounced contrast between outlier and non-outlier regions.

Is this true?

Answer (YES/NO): NO